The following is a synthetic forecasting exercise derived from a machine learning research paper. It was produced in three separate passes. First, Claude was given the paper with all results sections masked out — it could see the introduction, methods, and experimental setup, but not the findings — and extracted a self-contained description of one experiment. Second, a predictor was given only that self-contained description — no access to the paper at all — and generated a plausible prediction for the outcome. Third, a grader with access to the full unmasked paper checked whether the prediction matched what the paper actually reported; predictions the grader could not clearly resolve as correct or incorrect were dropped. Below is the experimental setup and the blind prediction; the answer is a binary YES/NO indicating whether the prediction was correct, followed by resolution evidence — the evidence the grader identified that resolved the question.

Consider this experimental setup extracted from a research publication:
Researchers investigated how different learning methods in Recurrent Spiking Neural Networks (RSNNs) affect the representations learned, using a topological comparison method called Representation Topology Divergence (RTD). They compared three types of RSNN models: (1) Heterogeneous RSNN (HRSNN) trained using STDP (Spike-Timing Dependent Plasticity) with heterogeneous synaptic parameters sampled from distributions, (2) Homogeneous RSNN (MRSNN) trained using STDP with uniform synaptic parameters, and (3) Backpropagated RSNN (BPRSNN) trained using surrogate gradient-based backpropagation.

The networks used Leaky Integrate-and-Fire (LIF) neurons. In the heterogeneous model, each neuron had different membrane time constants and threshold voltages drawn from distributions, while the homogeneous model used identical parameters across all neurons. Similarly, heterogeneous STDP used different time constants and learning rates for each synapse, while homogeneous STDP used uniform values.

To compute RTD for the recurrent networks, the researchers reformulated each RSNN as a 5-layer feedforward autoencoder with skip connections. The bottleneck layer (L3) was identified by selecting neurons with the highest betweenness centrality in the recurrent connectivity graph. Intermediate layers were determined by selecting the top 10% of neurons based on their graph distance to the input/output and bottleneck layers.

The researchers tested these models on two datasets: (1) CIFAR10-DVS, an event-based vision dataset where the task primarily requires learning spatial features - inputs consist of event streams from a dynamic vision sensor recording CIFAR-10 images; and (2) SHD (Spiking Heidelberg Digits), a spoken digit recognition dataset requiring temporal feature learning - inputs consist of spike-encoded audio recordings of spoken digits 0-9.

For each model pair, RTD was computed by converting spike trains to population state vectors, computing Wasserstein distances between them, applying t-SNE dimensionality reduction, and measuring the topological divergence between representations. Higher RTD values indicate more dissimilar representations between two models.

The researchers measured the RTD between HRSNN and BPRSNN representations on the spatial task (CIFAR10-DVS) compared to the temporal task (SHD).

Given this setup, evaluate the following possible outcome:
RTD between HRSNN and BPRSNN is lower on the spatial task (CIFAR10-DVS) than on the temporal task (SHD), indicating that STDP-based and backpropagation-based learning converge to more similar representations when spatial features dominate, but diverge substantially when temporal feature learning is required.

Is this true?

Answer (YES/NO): YES